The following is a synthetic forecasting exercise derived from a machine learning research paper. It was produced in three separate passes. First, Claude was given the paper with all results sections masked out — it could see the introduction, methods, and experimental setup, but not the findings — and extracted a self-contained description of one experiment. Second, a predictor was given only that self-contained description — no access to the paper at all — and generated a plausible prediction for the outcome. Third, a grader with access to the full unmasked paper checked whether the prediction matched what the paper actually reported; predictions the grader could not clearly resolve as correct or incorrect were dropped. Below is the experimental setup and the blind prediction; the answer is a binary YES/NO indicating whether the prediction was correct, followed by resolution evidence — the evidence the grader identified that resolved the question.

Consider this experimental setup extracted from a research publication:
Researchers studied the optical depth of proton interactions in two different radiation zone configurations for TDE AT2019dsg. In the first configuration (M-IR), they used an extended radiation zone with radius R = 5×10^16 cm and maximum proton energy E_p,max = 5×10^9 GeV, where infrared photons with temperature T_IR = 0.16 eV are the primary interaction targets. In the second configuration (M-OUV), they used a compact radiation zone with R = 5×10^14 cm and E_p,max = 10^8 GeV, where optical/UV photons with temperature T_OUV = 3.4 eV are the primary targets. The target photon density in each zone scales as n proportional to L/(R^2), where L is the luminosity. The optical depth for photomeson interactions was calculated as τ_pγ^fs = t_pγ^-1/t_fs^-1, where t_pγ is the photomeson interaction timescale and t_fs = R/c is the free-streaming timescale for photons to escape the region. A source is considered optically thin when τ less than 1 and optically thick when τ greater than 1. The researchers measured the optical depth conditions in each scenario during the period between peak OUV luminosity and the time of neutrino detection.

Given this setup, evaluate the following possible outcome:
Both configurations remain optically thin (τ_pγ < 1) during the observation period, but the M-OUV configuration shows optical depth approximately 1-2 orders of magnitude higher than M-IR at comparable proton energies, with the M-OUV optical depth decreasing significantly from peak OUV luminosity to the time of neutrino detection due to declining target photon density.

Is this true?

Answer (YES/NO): NO